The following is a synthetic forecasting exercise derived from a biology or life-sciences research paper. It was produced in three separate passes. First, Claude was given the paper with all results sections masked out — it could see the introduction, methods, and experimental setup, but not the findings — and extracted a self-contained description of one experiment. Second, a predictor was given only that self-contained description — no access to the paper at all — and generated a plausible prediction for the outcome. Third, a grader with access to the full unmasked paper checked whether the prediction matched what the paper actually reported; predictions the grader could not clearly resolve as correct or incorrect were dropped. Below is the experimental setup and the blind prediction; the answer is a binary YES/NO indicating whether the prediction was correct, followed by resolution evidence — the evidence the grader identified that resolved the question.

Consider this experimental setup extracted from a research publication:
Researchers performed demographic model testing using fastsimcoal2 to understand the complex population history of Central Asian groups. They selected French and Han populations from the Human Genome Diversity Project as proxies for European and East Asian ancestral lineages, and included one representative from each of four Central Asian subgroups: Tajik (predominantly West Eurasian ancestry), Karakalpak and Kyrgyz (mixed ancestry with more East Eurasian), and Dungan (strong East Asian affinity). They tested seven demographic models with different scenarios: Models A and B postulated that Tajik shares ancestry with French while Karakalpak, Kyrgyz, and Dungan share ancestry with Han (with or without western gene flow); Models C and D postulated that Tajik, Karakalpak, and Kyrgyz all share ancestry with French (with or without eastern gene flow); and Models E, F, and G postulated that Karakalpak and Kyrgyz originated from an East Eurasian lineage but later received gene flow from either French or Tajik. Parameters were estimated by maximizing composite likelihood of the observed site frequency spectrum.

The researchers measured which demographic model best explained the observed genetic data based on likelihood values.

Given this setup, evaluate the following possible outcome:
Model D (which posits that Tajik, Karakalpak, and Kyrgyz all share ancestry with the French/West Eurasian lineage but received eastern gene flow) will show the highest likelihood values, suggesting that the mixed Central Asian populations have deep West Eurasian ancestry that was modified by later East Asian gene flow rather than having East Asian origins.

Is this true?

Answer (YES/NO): NO